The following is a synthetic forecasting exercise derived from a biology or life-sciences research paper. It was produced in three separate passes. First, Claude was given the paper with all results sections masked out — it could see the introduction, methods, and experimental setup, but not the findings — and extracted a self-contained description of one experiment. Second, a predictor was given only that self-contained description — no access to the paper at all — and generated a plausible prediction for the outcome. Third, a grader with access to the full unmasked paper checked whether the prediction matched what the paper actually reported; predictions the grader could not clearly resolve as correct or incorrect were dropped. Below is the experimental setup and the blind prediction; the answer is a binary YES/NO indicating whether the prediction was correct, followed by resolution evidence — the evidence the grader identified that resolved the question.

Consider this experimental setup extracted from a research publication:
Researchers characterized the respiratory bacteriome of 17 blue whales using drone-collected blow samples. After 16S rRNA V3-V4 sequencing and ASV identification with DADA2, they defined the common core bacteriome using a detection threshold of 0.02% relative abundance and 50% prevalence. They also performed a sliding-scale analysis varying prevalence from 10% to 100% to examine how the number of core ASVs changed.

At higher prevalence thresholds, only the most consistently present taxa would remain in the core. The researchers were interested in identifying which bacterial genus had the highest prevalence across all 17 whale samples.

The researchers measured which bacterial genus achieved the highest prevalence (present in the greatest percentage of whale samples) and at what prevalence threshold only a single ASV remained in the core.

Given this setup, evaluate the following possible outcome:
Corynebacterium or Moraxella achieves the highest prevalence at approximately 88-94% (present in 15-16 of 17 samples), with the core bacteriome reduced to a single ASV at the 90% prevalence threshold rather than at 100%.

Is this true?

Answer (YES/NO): NO